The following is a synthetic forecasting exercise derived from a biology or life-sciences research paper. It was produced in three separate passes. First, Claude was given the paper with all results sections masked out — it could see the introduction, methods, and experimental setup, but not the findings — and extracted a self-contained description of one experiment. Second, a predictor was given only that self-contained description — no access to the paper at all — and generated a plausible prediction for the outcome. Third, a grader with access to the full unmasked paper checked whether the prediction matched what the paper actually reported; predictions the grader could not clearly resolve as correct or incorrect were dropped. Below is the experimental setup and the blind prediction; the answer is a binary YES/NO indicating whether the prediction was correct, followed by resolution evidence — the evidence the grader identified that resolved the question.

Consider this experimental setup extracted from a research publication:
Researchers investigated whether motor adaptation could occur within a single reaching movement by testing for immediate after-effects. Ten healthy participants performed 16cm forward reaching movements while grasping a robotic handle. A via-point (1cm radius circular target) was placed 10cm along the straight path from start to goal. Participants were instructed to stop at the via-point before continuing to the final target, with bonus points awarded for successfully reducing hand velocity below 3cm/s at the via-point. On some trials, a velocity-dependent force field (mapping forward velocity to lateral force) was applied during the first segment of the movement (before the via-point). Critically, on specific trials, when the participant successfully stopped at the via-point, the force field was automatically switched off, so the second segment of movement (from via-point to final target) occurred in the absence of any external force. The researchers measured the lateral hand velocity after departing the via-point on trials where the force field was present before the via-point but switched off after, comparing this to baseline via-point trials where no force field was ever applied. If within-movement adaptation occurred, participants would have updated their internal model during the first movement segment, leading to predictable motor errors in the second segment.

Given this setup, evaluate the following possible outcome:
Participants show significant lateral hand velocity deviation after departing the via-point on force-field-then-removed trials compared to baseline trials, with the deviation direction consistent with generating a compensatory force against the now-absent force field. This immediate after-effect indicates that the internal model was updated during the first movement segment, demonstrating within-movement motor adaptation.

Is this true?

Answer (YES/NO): YES